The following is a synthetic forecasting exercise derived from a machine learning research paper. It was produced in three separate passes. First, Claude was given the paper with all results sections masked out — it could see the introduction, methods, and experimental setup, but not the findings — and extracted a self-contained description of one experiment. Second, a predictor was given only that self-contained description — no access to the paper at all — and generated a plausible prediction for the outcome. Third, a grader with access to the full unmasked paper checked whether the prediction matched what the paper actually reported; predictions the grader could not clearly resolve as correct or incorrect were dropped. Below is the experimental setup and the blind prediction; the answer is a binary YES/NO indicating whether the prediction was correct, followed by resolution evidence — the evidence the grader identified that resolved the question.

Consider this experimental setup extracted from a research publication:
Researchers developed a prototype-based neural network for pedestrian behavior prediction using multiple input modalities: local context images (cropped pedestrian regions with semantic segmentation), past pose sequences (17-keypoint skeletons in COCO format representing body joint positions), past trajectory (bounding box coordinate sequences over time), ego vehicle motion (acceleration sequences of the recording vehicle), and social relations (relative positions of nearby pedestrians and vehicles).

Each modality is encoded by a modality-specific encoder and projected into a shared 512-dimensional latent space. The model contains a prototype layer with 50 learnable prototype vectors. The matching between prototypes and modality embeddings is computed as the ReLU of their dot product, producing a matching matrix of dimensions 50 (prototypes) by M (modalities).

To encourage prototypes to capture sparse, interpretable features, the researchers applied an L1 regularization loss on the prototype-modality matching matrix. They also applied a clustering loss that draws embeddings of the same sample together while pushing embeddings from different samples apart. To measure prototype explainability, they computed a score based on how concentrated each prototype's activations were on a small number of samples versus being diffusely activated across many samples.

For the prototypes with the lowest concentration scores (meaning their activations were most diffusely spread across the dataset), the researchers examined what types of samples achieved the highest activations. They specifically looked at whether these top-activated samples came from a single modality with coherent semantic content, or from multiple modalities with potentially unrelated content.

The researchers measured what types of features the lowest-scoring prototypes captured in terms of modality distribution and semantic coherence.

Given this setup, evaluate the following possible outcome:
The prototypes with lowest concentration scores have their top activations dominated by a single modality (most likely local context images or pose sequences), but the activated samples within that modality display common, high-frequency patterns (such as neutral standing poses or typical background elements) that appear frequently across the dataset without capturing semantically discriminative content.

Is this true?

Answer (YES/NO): NO